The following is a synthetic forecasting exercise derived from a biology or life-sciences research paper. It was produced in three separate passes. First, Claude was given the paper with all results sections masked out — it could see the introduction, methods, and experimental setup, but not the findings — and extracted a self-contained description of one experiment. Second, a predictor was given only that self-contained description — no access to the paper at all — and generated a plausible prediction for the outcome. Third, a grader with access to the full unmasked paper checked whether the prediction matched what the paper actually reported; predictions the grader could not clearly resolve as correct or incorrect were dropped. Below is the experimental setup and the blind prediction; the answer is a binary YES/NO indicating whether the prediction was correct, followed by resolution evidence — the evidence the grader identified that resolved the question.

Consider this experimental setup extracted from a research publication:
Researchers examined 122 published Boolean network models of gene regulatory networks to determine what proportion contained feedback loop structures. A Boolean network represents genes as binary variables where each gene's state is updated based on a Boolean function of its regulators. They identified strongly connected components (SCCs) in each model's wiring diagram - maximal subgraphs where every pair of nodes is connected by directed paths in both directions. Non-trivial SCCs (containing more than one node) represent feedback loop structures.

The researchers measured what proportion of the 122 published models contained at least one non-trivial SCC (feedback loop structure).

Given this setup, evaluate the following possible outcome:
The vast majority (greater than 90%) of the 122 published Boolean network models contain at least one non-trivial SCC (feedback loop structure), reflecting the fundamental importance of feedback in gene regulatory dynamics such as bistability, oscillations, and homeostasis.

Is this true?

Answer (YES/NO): YES